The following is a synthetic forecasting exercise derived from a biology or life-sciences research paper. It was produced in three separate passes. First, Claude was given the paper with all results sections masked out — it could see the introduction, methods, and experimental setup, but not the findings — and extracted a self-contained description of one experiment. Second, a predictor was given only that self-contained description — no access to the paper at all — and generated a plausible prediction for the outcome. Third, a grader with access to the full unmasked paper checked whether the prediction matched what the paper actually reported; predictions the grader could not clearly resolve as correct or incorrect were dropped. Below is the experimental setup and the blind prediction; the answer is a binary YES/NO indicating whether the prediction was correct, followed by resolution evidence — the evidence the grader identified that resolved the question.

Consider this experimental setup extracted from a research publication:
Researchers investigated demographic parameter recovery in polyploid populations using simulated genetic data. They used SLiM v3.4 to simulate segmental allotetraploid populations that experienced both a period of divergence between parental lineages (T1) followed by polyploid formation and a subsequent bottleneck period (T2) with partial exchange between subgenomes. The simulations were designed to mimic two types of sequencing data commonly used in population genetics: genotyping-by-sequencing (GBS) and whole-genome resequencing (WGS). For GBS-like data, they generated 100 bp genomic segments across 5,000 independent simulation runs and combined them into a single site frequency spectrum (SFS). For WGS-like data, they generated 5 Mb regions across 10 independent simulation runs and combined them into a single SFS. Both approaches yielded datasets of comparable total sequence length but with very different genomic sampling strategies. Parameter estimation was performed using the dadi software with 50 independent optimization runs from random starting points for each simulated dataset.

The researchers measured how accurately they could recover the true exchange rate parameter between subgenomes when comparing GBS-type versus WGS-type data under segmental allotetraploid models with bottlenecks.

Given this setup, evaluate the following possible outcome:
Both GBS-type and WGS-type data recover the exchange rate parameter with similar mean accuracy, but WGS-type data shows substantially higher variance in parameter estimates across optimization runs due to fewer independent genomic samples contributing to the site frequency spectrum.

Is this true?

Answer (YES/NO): NO